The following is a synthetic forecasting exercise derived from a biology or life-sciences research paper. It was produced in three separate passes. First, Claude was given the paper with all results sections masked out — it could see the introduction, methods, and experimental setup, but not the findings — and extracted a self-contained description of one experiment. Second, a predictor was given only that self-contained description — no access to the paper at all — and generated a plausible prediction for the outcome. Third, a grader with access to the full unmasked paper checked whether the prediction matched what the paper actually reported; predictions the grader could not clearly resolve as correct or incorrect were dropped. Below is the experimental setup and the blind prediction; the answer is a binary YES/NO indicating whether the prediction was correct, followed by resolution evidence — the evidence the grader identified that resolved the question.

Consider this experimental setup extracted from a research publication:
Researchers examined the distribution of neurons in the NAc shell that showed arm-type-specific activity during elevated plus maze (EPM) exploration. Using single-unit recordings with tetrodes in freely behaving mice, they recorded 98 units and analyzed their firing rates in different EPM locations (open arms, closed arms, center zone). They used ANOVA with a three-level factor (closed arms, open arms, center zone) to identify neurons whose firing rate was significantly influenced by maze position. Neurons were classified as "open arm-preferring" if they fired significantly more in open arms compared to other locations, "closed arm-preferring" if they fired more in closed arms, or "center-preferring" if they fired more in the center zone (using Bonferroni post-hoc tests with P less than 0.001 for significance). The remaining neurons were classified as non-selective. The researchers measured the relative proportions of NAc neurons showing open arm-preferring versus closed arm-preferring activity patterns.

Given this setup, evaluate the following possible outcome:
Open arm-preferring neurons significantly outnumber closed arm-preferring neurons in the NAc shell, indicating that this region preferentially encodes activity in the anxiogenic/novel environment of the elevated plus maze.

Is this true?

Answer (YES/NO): YES